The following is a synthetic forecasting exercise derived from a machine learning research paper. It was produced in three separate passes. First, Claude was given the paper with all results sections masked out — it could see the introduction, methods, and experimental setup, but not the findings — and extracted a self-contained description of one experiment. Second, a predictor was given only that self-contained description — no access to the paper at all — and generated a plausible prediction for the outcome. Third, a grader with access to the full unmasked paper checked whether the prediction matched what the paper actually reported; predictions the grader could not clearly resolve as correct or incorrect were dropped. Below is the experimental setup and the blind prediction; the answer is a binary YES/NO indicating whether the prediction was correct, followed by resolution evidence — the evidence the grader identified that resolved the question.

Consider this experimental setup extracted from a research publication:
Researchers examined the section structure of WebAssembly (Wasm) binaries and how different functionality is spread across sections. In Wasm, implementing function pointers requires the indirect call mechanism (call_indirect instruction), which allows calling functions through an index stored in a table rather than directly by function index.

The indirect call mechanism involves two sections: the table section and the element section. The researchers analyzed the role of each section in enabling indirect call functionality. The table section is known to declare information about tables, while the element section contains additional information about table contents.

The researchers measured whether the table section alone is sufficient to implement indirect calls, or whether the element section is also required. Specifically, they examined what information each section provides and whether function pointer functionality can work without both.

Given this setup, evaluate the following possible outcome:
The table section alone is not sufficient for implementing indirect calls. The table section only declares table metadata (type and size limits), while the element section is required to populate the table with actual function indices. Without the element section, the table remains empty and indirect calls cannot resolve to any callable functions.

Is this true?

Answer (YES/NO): YES